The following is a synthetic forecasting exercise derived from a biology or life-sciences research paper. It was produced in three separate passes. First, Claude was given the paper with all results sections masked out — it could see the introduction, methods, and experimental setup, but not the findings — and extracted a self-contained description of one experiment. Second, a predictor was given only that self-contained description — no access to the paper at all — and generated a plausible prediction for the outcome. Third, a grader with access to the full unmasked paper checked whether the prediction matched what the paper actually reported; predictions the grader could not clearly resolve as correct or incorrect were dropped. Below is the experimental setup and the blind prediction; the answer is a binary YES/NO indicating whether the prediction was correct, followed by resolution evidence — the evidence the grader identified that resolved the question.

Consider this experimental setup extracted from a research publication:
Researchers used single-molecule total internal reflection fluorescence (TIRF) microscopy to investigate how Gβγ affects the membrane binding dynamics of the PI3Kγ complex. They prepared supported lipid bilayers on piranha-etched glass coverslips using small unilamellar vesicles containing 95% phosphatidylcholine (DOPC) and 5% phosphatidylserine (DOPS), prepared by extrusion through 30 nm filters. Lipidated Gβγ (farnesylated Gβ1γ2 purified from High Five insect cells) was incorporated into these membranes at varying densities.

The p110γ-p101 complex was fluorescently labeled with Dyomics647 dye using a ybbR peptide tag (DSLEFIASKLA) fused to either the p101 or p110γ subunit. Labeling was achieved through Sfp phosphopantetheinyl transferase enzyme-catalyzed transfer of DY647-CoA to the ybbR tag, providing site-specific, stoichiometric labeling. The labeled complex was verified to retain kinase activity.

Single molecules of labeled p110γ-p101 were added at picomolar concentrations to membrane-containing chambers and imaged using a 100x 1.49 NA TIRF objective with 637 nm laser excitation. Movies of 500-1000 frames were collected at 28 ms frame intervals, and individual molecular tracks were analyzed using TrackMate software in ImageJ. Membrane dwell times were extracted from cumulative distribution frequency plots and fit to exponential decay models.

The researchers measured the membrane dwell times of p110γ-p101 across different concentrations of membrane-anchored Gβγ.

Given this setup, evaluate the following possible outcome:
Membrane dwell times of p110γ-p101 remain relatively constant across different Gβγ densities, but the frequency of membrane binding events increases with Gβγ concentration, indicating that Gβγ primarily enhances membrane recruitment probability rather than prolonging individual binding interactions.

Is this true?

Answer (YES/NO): NO